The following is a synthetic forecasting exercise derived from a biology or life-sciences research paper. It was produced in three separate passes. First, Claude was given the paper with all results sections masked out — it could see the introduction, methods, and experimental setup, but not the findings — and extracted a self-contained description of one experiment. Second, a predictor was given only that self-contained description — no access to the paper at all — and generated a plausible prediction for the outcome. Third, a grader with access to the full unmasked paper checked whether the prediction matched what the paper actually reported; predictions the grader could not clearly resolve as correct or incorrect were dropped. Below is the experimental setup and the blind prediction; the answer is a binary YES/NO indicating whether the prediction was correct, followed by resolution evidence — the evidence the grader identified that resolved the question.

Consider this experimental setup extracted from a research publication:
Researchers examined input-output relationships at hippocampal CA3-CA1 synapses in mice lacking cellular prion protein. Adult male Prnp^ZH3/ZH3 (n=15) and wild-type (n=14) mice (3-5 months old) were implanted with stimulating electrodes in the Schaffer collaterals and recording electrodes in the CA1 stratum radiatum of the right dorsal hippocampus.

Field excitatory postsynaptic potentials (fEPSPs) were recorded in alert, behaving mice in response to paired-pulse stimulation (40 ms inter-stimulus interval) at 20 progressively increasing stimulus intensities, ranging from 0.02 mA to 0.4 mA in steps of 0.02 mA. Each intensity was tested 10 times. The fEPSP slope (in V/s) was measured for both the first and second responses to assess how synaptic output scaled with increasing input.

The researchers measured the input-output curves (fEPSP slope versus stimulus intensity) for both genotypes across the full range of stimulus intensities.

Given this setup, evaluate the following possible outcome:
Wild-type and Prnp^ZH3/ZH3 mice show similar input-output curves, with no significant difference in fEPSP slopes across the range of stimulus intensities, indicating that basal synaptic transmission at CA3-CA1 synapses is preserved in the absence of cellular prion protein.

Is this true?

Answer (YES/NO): NO